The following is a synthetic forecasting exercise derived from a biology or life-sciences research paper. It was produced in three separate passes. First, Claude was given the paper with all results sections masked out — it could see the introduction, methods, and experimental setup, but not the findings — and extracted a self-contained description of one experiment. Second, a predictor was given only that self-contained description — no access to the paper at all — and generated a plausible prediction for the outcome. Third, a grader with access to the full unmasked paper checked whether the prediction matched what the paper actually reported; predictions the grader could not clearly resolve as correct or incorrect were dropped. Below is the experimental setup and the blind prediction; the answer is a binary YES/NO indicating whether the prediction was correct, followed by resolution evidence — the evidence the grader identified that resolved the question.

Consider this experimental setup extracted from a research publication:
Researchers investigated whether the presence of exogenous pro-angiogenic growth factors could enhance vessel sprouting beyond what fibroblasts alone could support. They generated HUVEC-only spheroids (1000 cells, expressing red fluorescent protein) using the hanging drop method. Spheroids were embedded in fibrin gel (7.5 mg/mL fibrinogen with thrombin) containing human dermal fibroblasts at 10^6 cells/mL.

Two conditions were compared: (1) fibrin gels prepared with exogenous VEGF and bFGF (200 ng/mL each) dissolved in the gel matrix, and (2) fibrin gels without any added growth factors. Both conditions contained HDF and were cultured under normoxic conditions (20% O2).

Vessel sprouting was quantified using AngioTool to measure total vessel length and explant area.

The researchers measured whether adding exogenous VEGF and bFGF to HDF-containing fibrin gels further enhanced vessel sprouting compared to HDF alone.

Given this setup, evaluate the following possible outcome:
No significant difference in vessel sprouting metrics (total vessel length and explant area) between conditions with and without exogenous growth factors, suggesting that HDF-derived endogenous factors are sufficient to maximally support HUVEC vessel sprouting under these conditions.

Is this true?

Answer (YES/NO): NO